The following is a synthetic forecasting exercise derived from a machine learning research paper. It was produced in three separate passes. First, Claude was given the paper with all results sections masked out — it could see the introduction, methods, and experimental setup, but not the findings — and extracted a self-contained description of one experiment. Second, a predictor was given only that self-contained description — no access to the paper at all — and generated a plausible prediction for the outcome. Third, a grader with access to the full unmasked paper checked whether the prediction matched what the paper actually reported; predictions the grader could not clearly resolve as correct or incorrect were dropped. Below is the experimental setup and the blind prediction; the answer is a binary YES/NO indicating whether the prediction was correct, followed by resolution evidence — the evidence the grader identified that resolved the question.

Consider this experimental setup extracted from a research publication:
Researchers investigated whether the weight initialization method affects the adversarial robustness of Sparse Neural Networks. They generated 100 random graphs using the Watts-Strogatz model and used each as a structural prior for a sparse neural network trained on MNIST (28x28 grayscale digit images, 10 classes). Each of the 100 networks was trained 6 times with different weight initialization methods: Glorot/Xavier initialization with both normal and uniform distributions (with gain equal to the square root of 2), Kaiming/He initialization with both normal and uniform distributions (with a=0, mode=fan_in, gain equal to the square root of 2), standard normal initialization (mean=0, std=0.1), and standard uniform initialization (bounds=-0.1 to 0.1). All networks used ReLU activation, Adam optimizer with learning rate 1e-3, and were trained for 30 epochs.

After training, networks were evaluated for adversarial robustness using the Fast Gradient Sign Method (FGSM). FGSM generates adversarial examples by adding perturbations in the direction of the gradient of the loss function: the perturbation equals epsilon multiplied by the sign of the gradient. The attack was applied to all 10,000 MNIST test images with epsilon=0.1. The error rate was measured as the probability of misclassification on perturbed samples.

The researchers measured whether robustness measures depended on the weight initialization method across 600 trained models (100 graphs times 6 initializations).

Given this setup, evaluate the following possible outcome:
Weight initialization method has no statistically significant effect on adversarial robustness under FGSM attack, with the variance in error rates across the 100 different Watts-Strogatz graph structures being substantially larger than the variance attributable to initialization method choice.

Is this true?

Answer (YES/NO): YES